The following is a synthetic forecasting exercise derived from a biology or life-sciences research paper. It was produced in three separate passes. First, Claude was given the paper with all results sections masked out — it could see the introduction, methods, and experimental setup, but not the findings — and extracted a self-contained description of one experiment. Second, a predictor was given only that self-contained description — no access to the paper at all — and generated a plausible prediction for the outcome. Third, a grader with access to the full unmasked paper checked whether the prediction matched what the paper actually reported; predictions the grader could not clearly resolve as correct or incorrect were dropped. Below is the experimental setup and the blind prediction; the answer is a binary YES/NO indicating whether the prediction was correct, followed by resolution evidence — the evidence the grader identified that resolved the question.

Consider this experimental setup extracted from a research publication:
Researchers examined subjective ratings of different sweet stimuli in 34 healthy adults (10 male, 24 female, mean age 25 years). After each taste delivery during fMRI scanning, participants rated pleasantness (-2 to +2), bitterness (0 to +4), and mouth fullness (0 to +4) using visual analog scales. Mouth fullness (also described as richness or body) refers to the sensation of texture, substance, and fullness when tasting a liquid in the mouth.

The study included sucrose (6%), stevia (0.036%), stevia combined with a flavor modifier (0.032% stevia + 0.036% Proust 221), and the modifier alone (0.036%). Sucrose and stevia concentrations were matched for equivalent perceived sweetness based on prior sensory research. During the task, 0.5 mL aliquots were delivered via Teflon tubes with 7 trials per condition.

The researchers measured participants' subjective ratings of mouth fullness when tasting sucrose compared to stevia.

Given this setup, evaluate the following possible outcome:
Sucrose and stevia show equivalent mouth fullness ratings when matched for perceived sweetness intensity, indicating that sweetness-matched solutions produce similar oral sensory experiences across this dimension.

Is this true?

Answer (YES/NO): NO